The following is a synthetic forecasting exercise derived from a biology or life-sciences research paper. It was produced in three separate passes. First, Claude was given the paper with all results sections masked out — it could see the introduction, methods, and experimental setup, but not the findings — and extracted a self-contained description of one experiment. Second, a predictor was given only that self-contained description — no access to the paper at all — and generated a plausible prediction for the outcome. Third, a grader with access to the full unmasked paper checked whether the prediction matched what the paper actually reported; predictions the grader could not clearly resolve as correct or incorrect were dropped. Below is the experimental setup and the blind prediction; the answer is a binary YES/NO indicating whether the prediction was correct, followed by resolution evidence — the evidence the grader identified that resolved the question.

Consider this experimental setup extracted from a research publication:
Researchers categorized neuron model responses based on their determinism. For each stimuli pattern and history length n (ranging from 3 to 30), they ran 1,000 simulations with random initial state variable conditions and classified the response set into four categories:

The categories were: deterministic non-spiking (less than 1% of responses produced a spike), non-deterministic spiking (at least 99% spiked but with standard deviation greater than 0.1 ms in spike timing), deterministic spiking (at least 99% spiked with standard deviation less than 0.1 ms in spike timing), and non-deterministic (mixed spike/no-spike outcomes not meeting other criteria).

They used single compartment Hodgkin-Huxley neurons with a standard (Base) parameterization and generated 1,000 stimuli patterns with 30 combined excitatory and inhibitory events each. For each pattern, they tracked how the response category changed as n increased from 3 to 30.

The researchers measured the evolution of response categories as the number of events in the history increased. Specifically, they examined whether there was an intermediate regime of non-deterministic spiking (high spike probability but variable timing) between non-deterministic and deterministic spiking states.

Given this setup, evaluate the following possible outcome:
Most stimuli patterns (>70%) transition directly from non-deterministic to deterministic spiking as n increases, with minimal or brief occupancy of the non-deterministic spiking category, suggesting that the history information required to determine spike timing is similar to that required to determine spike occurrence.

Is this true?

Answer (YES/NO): NO